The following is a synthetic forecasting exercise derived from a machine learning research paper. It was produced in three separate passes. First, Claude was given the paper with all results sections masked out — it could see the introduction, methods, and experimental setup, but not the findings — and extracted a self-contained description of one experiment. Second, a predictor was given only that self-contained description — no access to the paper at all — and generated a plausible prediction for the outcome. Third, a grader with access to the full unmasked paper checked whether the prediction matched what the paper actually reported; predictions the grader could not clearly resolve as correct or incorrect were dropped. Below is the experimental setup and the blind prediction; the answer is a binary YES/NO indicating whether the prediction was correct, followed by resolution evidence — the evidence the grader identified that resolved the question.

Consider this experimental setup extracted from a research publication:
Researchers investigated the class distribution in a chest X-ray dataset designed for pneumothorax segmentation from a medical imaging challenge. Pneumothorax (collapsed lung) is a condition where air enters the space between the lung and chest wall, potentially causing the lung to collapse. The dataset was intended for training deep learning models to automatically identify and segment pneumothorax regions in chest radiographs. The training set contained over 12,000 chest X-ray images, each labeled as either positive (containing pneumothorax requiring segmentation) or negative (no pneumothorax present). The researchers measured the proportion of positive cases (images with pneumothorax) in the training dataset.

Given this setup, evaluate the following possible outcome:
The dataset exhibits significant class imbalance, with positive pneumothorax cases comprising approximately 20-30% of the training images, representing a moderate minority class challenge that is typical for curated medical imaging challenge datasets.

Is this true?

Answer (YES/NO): YES